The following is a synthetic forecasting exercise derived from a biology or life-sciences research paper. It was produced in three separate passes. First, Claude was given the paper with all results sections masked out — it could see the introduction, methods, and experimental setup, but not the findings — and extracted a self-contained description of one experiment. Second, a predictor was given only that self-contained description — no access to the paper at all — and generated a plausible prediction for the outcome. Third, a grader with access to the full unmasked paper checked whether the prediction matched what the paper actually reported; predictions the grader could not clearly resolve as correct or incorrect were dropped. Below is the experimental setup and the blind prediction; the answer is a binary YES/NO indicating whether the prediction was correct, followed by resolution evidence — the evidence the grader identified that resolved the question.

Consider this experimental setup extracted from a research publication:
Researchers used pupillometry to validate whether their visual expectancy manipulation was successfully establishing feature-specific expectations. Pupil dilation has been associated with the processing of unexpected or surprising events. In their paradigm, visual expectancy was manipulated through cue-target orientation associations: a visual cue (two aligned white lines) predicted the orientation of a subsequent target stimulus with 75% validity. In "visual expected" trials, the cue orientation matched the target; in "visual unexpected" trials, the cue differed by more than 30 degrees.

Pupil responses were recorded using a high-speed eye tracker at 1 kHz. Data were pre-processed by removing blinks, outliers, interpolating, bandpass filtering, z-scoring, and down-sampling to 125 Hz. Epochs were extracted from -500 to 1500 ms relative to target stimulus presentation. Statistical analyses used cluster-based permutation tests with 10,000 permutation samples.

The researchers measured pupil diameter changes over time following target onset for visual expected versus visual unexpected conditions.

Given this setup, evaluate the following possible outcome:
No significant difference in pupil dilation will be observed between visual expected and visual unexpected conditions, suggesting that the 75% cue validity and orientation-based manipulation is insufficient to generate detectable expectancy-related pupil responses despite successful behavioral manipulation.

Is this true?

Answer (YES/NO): YES